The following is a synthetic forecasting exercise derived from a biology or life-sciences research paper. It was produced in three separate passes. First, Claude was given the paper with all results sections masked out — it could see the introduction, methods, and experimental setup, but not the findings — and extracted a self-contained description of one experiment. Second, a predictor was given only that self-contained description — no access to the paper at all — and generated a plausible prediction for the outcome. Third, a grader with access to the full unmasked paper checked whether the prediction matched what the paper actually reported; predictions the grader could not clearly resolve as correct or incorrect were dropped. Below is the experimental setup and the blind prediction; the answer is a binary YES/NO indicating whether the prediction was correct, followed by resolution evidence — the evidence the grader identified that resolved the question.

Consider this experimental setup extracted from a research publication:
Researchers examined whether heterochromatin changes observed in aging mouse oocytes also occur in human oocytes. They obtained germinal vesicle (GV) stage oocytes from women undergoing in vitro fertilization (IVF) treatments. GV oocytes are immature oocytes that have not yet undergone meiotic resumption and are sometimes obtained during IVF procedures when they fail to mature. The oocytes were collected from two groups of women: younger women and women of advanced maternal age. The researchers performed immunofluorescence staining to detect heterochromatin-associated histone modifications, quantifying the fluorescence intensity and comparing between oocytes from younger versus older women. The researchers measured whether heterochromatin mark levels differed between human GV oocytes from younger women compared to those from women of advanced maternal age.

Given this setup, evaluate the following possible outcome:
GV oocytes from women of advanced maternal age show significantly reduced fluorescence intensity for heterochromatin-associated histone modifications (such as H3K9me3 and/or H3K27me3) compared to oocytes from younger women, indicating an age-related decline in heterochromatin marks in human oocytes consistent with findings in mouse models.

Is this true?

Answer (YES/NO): NO